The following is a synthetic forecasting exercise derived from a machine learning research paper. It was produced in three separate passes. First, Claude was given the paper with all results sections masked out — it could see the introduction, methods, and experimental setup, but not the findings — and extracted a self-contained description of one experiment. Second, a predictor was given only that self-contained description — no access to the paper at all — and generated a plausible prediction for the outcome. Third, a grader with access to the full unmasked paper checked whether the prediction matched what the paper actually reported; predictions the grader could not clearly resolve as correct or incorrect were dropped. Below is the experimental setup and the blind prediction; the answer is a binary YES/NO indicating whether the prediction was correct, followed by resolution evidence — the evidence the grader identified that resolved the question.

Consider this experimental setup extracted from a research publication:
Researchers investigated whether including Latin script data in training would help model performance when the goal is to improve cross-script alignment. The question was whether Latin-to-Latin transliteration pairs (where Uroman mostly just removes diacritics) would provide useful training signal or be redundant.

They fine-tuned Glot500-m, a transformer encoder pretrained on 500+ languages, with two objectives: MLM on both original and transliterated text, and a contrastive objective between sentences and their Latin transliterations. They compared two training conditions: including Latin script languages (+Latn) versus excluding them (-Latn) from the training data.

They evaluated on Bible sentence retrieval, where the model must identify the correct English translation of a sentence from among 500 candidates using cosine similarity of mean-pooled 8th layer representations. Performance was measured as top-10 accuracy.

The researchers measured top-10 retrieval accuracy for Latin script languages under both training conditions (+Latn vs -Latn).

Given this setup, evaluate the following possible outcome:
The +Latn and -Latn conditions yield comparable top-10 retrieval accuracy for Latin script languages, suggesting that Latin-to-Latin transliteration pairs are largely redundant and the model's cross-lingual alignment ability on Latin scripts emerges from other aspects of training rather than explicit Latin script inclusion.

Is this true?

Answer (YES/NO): NO